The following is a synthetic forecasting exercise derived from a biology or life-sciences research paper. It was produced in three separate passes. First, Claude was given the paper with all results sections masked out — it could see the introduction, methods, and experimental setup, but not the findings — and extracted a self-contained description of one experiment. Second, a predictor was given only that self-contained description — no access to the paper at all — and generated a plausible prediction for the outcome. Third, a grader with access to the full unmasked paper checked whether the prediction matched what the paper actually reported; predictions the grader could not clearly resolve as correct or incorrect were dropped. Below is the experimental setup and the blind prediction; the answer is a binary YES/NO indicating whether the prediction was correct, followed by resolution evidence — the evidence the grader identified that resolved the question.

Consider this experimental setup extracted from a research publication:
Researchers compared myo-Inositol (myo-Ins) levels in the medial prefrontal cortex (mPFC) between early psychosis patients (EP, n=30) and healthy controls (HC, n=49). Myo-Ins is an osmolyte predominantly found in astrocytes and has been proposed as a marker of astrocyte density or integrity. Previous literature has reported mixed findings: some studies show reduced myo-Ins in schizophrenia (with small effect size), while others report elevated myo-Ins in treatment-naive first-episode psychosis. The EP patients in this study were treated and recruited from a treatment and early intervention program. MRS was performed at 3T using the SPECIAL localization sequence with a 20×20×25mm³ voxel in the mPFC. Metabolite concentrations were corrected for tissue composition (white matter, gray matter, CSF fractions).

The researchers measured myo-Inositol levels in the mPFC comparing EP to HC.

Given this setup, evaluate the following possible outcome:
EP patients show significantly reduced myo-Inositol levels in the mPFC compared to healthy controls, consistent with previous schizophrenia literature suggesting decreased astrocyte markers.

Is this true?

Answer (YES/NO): NO